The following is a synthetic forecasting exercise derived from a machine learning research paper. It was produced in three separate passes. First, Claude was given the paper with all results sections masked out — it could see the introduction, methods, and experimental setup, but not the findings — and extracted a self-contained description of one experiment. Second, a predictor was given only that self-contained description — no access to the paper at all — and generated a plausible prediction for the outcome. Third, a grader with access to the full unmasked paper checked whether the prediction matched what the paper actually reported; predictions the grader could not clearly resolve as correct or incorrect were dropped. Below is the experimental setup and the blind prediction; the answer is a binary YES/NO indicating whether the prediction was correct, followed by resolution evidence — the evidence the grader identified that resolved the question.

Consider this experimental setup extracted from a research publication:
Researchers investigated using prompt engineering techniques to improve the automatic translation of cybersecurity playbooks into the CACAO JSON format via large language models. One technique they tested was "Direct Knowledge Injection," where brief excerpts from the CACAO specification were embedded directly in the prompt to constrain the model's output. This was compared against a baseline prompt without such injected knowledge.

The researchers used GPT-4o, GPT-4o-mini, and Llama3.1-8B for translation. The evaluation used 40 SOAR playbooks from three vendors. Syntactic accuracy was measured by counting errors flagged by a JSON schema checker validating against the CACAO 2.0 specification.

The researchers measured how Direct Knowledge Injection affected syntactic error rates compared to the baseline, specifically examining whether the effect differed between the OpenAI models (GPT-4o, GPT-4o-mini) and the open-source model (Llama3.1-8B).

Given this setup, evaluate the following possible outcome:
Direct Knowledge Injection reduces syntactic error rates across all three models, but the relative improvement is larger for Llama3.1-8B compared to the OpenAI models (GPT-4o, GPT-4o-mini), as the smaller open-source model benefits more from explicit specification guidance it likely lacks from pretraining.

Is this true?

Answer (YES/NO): NO